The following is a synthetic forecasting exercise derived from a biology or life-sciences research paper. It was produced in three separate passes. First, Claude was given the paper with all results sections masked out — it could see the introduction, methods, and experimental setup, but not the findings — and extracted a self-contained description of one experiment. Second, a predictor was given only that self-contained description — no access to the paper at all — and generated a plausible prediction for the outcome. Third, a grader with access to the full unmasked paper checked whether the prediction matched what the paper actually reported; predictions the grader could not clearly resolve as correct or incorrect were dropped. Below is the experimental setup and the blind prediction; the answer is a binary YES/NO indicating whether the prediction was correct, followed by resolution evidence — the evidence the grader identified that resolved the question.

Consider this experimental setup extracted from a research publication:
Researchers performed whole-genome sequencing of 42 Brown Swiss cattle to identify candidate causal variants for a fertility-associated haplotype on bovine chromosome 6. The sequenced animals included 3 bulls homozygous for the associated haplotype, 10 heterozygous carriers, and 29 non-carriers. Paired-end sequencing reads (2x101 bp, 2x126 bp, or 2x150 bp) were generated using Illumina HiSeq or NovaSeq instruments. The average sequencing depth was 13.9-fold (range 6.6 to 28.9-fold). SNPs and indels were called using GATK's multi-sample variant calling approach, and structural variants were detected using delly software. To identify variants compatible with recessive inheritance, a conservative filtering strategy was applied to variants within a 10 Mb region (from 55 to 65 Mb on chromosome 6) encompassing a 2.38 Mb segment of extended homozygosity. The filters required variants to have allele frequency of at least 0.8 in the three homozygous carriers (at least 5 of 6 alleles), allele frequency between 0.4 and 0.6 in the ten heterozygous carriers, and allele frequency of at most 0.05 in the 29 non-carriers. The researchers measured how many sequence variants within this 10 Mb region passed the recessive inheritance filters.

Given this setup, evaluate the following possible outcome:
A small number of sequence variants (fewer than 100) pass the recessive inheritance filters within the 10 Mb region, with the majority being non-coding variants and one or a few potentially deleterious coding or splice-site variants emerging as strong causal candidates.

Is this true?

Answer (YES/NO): NO